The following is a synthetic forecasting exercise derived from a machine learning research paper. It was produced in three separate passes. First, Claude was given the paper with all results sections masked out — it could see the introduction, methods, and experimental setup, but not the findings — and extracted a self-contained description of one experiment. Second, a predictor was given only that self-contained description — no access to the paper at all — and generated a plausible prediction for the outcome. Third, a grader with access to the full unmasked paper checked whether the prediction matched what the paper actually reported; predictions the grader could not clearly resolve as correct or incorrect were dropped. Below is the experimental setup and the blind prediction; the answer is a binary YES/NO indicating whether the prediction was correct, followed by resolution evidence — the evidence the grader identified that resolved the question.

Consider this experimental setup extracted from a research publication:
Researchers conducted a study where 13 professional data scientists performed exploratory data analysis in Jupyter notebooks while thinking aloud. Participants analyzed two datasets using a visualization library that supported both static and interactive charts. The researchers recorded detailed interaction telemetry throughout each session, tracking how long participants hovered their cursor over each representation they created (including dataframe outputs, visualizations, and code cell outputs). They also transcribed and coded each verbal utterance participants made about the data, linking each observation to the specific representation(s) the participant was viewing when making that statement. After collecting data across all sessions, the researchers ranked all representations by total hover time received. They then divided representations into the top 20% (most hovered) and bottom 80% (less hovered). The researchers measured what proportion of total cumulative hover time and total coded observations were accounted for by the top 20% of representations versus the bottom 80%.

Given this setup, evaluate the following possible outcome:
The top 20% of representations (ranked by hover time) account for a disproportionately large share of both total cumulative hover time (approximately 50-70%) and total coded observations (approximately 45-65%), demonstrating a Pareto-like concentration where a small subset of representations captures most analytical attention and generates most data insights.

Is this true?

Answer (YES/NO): NO